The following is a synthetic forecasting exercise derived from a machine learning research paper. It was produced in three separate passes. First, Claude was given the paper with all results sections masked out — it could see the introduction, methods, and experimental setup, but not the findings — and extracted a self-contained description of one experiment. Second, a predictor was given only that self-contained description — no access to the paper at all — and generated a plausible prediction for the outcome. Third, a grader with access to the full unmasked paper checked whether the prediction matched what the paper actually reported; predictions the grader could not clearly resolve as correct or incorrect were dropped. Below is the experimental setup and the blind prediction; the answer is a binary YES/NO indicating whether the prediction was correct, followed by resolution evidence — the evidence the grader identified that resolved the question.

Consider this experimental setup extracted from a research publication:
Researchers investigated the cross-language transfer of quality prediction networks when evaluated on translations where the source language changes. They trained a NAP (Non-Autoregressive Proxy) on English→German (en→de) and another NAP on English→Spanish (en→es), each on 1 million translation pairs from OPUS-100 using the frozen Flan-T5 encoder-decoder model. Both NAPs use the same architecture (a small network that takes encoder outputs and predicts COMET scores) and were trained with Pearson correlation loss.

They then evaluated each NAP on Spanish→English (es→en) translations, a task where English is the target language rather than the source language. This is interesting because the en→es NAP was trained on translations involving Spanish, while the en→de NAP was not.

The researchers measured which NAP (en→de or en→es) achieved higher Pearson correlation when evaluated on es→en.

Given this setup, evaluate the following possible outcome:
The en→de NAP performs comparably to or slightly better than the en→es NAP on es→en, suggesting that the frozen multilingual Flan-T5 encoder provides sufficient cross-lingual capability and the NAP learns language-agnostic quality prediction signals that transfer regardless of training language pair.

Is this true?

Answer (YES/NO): YES